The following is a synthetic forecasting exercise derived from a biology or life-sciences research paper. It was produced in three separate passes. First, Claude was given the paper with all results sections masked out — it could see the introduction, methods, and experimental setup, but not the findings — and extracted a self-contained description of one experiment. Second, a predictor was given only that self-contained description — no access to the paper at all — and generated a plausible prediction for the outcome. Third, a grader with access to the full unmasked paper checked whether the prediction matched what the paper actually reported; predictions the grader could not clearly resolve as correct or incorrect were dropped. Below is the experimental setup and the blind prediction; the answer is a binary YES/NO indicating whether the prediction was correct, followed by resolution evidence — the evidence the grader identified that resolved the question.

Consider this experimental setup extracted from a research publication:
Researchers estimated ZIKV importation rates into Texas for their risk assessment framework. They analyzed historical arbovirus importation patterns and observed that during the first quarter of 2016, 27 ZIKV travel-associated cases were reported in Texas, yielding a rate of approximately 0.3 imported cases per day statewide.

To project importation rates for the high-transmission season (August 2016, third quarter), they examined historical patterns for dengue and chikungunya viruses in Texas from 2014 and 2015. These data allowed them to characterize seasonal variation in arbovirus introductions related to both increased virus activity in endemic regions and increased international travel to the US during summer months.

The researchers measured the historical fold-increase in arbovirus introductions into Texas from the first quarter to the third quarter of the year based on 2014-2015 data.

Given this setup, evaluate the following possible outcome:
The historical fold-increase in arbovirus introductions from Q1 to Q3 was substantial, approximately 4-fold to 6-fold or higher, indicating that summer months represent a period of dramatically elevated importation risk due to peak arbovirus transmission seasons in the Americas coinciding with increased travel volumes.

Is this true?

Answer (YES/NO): NO